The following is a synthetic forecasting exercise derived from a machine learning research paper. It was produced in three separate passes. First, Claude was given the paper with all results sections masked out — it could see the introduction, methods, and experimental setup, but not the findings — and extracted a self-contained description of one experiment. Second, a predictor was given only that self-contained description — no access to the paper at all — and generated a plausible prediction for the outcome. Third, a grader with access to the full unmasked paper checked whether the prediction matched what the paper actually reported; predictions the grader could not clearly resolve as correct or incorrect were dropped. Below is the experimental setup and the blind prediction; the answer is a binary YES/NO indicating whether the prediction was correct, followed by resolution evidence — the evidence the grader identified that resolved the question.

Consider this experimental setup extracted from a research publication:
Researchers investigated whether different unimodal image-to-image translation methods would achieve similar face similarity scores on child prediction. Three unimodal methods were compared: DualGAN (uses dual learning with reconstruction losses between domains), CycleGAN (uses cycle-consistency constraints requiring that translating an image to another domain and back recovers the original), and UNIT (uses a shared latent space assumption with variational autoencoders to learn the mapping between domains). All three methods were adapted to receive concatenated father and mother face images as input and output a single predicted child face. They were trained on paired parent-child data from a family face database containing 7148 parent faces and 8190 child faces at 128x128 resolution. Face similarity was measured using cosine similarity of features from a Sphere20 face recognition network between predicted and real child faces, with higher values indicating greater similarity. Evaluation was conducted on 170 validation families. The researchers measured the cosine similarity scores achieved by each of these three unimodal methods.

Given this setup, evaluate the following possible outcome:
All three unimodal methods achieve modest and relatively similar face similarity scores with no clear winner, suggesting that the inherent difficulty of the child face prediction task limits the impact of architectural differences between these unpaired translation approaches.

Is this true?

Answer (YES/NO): YES